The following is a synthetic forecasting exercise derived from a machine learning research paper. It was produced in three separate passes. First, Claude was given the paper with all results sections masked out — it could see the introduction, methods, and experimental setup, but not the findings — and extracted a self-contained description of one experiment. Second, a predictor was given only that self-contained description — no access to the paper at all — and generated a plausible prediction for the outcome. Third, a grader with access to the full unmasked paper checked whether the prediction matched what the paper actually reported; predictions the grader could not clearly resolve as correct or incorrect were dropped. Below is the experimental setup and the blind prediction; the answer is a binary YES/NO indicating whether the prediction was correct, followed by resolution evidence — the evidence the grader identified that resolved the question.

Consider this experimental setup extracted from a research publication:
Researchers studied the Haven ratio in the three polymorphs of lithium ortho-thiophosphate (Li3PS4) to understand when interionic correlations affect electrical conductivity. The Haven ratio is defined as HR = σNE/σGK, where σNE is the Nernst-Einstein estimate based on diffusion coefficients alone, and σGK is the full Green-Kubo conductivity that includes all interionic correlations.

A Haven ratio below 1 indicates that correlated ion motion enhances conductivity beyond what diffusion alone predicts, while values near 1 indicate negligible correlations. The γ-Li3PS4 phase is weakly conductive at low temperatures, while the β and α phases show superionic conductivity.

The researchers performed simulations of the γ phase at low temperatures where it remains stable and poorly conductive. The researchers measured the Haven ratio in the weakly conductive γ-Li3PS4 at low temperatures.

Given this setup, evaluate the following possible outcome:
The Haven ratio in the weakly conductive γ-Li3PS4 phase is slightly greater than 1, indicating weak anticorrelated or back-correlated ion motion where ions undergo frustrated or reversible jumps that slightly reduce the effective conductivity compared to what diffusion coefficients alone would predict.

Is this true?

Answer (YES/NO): NO